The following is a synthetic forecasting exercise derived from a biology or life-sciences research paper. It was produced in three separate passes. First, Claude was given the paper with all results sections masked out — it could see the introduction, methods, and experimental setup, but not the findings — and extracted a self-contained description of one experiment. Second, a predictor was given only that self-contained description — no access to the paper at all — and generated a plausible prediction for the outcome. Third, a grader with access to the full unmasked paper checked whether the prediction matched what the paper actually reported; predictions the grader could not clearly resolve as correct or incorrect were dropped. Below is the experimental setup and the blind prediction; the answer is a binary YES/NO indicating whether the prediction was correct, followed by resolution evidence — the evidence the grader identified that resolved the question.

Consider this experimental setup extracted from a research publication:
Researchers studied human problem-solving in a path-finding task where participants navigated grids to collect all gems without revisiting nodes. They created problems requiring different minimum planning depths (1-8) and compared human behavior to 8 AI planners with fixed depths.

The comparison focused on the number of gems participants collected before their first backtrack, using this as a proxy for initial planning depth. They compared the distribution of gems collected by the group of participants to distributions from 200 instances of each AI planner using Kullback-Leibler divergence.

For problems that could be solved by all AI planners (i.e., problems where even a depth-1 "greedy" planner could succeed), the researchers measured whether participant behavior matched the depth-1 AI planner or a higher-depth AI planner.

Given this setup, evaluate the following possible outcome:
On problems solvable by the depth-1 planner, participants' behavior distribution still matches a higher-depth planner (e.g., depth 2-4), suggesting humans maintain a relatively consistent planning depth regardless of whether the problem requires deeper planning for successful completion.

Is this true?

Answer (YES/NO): NO